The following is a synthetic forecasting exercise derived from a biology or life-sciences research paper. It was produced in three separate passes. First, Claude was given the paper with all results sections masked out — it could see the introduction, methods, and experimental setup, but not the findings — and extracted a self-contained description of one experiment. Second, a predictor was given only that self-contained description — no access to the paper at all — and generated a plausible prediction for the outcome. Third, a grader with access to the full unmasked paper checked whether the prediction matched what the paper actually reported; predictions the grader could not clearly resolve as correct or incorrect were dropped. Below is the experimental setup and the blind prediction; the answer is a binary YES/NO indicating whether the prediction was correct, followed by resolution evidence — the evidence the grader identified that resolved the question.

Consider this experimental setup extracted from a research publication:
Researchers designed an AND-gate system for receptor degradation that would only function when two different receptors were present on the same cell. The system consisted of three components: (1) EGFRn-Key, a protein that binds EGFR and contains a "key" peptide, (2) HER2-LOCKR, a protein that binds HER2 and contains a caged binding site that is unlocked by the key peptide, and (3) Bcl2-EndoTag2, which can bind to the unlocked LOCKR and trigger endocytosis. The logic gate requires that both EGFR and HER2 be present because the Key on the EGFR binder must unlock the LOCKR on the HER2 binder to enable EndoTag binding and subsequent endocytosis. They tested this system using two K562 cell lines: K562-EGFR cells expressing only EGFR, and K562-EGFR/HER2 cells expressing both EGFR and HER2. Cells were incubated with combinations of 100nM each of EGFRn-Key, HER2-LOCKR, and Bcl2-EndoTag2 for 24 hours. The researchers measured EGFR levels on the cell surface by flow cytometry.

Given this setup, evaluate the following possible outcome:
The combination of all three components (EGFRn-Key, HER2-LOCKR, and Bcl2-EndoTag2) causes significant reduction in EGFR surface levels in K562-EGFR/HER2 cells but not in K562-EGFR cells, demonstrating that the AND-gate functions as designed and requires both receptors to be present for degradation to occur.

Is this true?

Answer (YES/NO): YES